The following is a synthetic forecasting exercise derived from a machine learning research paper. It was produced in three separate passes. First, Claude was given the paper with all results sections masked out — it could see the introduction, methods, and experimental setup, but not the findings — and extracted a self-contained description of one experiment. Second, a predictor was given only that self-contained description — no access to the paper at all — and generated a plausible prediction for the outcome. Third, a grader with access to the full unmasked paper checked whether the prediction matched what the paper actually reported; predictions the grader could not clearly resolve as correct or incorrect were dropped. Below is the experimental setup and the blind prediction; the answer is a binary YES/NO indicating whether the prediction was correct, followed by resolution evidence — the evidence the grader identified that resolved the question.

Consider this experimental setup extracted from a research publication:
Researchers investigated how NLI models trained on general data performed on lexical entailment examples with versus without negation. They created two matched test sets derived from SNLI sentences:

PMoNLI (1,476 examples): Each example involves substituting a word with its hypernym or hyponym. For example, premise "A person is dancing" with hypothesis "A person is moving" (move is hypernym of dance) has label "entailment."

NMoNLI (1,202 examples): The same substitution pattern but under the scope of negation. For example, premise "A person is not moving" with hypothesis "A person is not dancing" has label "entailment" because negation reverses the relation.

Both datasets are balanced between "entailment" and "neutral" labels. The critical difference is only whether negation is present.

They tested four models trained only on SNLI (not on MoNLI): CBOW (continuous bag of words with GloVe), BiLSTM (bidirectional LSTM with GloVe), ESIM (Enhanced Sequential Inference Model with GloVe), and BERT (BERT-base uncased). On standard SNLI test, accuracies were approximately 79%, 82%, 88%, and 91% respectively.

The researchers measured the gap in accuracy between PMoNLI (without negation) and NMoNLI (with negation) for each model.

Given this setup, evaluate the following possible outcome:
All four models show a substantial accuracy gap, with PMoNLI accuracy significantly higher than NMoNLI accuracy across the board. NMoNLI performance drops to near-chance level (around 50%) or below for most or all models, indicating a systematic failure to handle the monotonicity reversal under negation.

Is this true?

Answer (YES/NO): YES